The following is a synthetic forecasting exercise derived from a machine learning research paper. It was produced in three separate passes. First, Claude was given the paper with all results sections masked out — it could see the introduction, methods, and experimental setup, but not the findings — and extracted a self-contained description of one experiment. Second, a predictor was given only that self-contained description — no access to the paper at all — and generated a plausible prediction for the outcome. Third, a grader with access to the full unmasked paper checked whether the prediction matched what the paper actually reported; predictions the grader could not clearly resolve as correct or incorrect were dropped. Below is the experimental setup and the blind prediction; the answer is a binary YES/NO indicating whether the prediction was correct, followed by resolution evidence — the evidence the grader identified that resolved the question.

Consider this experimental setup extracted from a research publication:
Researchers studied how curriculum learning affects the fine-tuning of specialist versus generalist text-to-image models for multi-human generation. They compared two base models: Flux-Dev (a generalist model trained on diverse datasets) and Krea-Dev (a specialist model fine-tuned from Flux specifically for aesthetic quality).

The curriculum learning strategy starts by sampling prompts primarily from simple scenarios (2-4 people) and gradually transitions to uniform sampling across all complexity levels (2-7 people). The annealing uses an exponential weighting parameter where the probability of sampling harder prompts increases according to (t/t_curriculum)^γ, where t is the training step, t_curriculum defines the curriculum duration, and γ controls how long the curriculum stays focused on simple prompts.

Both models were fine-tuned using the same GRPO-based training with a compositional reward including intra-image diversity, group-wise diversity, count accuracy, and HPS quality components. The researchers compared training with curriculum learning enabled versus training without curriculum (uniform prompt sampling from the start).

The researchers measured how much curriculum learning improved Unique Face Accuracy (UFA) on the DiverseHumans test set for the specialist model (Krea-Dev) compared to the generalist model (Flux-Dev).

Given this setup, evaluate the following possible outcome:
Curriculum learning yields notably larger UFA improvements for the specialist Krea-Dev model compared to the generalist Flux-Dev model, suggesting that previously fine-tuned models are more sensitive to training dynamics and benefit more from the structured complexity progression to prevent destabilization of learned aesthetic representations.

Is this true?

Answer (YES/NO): YES